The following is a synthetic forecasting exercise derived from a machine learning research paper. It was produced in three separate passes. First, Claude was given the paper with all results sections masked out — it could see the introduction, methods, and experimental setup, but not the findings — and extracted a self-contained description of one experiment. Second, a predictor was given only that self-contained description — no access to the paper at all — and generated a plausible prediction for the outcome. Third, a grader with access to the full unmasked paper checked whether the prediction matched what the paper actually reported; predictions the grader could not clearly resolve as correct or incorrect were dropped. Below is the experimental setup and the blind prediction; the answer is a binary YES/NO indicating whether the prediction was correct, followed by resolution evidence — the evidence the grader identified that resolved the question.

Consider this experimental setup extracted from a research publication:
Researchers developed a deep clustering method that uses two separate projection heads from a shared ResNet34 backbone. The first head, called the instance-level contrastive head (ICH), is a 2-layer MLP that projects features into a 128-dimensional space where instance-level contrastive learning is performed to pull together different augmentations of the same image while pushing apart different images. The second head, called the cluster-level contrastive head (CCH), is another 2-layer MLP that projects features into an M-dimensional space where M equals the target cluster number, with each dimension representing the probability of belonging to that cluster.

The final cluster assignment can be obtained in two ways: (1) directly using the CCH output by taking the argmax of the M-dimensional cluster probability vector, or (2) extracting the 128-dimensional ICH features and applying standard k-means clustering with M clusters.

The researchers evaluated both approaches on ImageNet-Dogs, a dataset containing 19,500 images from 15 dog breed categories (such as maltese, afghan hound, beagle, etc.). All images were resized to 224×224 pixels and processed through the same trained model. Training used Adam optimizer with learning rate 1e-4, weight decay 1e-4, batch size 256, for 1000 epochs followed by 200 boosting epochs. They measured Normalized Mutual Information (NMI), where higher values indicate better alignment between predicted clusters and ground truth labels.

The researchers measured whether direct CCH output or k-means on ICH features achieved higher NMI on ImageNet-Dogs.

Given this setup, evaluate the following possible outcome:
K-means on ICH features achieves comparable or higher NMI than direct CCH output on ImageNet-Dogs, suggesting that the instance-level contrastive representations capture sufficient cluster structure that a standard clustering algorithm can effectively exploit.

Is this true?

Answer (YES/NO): YES